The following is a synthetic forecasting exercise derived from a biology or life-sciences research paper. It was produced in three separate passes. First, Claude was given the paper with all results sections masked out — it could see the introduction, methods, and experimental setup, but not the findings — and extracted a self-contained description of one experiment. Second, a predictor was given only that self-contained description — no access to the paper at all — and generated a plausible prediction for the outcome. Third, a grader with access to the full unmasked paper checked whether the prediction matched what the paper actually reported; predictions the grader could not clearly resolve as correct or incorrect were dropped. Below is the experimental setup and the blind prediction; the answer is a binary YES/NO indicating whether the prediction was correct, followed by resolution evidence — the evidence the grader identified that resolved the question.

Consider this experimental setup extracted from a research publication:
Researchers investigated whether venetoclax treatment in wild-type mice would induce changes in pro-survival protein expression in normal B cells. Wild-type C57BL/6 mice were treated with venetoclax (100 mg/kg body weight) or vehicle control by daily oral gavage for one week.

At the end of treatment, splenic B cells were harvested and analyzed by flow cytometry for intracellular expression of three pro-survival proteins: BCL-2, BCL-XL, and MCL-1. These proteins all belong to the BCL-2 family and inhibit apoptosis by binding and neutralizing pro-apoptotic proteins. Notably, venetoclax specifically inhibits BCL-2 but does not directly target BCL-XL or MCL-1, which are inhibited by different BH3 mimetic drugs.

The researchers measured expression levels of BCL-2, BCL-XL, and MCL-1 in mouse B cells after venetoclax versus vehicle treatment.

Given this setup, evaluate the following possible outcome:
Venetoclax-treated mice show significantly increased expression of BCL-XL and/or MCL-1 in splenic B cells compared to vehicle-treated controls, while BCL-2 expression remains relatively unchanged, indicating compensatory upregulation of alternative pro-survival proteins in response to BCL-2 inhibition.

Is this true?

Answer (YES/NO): NO